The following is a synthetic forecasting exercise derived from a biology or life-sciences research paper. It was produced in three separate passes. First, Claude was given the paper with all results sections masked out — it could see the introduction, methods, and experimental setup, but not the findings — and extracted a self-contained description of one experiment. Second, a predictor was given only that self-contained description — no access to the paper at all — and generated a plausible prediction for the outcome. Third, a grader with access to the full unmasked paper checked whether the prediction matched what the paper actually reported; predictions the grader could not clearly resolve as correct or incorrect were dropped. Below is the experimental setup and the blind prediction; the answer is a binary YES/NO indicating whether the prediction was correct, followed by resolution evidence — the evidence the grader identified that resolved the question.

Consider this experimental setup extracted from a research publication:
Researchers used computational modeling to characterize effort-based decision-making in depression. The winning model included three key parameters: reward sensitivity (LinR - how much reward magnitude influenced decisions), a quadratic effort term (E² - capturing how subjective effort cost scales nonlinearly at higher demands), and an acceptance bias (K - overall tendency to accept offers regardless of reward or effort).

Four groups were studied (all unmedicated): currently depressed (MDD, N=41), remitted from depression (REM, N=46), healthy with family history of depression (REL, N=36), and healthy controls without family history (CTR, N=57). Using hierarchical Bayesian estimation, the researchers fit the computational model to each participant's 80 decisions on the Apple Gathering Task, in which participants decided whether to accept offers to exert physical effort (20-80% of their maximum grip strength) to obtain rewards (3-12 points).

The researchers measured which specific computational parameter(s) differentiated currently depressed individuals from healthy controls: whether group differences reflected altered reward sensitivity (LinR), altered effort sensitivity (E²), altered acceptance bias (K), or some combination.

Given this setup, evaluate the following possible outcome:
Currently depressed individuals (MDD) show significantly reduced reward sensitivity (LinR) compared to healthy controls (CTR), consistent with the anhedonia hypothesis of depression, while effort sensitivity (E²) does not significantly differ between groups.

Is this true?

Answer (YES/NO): NO